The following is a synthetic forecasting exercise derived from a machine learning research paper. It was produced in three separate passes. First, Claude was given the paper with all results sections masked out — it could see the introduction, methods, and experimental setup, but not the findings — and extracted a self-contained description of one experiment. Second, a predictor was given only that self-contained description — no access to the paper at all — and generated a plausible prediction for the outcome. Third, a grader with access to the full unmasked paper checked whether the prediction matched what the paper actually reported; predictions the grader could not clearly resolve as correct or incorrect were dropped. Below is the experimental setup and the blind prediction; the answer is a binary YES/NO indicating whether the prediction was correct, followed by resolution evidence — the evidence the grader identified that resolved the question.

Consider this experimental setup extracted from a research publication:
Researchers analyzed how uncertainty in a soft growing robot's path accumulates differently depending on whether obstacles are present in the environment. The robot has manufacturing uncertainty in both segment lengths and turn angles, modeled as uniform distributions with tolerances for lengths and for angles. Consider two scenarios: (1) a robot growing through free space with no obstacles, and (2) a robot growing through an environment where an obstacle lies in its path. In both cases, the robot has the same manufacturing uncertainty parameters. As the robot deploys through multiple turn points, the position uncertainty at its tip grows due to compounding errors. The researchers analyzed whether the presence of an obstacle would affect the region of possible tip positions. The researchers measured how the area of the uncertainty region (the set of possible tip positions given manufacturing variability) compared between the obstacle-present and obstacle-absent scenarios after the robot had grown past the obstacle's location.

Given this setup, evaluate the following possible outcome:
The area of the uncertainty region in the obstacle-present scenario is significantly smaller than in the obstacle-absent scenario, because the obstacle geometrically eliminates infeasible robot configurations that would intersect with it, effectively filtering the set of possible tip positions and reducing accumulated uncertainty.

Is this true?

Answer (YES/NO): YES